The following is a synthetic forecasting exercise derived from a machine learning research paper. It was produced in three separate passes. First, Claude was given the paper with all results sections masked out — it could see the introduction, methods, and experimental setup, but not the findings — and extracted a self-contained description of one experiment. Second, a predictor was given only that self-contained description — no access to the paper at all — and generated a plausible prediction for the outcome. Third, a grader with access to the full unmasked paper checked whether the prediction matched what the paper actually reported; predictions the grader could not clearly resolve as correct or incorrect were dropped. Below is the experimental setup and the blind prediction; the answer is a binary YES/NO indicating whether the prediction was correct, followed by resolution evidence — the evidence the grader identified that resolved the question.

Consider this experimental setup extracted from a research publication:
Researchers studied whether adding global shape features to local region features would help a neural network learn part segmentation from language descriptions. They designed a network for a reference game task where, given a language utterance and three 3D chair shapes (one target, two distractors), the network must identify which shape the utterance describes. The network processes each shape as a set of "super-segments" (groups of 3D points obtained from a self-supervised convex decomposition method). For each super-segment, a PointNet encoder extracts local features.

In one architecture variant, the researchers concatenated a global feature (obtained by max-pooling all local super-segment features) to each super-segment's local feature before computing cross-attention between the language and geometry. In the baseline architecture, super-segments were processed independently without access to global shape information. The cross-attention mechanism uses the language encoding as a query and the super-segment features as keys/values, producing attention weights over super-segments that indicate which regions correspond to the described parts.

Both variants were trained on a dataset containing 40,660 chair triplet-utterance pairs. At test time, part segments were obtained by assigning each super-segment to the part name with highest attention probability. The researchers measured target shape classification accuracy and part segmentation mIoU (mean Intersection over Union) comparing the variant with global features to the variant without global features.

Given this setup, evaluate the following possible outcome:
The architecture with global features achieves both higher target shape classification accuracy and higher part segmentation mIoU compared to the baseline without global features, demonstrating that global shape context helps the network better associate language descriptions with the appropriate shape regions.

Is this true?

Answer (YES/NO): NO